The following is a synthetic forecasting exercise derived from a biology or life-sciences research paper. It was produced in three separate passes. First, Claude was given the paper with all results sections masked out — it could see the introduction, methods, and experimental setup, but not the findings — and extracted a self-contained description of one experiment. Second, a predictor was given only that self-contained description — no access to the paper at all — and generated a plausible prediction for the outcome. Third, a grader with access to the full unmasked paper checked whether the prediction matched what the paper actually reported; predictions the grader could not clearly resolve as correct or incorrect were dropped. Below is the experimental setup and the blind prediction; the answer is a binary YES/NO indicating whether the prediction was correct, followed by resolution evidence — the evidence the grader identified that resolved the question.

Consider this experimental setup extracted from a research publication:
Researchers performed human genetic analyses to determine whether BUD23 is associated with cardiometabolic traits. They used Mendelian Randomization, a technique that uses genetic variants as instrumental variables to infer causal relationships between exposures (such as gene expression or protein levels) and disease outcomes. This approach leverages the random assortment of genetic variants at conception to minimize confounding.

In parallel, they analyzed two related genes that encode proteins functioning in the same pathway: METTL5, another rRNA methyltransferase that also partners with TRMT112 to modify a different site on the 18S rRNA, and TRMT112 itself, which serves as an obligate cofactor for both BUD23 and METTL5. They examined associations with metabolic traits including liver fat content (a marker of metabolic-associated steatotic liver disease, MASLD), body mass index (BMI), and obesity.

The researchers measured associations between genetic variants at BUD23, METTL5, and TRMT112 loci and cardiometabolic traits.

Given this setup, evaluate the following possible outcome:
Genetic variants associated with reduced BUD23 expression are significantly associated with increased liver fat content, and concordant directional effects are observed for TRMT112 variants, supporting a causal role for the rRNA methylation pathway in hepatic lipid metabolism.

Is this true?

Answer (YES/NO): NO